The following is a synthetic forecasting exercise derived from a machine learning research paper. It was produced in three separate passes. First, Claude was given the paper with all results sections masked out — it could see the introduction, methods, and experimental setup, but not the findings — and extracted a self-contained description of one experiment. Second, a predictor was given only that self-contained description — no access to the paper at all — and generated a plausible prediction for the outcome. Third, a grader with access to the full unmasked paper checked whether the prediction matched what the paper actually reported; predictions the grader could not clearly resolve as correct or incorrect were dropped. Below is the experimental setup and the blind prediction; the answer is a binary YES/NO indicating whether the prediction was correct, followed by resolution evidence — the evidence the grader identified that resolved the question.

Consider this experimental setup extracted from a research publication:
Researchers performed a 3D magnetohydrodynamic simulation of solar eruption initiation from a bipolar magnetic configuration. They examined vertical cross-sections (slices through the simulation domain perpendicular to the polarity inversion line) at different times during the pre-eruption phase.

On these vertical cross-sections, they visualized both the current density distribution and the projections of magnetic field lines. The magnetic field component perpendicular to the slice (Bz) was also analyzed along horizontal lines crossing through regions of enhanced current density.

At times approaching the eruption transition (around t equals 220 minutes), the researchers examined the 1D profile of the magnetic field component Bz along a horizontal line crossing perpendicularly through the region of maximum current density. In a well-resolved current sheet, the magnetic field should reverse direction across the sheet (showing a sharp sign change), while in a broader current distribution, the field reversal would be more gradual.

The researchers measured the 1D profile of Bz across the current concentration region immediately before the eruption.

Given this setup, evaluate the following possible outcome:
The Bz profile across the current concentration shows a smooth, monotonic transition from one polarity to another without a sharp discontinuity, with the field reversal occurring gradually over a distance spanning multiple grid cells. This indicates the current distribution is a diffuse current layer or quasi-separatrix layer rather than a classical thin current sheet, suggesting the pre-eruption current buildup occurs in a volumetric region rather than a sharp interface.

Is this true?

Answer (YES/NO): NO